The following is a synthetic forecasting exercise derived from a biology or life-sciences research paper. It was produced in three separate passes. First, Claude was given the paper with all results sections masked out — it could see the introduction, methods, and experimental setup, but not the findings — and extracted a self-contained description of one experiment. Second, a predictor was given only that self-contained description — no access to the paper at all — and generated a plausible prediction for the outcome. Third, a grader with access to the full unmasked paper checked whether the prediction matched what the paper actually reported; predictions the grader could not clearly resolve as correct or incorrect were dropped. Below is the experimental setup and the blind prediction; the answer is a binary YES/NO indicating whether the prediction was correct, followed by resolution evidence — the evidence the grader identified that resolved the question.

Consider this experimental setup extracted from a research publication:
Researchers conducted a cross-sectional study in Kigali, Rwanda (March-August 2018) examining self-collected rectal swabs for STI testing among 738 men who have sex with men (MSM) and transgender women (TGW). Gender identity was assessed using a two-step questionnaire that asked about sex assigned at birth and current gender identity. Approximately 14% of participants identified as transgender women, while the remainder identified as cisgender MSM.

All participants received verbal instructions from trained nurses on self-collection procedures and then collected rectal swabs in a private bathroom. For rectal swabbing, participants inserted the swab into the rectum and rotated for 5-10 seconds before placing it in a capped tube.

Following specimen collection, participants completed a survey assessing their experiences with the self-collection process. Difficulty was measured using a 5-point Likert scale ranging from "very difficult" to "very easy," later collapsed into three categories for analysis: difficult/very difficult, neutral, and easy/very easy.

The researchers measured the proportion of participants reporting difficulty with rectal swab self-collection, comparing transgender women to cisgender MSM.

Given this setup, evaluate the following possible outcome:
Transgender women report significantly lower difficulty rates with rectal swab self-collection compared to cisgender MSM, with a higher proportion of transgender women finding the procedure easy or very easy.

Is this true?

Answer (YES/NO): NO